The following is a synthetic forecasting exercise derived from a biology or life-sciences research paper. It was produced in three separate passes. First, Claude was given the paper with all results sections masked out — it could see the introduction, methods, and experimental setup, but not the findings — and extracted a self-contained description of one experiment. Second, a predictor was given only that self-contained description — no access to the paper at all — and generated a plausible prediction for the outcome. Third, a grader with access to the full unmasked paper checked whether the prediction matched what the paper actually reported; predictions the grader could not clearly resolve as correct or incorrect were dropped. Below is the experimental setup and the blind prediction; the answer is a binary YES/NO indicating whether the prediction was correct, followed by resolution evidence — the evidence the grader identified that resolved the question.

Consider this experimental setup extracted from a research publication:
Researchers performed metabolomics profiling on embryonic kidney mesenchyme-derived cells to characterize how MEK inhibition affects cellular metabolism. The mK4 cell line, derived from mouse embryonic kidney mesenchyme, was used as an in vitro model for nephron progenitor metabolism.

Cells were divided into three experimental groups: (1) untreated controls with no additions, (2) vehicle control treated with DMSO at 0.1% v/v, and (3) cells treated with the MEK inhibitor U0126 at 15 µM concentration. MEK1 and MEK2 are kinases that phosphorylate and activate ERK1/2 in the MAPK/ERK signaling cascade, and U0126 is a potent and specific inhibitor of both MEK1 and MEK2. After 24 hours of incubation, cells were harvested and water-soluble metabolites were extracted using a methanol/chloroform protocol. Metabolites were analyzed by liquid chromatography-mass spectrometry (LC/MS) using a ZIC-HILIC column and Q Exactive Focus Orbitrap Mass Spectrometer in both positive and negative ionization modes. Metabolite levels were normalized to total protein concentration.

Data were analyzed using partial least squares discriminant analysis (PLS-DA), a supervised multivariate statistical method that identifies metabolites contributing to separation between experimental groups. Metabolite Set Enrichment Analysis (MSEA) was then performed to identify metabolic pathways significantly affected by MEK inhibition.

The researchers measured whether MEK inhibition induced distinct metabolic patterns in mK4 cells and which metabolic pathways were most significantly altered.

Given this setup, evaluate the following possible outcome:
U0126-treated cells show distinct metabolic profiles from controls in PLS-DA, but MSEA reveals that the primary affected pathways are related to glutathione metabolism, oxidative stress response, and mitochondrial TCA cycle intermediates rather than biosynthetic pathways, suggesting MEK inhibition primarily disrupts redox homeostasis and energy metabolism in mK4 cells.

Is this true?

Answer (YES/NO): NO